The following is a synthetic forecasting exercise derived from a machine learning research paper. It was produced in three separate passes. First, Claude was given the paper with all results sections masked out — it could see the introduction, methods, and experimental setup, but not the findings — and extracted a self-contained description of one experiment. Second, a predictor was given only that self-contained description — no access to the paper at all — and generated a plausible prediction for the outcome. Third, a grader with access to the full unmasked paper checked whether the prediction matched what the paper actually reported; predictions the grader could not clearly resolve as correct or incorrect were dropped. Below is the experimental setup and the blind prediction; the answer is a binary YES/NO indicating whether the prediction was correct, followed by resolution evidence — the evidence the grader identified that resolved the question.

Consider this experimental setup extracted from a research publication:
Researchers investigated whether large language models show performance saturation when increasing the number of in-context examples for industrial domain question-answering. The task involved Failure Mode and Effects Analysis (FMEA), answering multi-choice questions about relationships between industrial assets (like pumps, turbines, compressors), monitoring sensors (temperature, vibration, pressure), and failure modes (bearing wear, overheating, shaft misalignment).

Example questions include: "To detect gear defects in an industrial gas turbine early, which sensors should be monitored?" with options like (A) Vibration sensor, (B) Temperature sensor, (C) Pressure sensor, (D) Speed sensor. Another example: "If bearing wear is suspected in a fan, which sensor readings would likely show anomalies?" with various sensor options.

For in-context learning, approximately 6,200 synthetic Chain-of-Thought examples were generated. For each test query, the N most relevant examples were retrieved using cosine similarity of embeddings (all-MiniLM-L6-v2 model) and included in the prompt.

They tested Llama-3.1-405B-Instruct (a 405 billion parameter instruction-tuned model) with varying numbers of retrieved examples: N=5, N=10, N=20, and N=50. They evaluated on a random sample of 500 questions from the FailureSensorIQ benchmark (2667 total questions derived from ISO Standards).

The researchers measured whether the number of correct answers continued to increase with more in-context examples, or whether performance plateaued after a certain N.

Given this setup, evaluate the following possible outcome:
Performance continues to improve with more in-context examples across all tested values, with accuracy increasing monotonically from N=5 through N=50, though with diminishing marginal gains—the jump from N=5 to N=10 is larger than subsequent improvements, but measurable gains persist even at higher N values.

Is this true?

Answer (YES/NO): NO